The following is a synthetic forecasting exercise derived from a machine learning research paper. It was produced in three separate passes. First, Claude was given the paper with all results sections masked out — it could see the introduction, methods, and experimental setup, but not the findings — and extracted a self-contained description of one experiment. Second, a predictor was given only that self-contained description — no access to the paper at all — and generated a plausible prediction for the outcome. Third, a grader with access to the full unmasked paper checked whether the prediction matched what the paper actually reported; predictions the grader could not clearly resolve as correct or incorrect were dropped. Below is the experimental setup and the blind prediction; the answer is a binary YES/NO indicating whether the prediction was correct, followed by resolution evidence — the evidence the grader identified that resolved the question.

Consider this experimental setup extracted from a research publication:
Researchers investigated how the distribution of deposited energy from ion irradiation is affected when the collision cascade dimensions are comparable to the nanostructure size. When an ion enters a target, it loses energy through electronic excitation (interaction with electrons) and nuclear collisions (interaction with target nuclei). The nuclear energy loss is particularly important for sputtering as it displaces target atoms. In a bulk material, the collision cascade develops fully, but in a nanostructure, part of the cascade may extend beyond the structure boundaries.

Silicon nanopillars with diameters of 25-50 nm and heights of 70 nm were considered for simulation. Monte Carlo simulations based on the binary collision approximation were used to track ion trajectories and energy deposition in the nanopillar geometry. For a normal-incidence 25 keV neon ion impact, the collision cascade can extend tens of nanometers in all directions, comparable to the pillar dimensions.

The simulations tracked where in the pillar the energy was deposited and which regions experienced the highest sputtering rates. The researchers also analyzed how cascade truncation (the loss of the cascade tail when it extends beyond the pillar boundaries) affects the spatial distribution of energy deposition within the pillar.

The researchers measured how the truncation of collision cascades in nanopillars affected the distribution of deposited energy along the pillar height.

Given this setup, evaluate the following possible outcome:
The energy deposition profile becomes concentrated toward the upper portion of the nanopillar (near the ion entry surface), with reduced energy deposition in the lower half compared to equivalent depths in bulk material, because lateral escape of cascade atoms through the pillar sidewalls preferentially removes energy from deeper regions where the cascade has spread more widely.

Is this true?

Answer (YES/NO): YES